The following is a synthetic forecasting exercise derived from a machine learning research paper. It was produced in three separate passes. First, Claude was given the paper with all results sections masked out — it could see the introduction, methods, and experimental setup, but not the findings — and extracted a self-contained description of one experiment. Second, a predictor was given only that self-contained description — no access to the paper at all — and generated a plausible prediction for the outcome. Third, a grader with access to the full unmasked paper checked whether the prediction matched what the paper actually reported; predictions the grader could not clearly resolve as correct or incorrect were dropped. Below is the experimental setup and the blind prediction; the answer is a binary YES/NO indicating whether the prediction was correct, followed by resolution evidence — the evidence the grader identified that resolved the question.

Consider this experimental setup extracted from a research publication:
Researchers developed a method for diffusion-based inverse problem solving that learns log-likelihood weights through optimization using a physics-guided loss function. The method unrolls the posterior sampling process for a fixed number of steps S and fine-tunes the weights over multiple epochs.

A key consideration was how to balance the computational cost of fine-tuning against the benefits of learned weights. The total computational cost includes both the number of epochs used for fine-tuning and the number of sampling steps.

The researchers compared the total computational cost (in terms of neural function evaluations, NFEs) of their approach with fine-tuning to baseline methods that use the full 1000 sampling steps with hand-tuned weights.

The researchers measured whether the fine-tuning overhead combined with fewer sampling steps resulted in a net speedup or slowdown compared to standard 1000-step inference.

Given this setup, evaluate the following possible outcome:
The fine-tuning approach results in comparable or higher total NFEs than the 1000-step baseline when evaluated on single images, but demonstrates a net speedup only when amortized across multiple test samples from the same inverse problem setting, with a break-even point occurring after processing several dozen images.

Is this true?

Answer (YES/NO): NO